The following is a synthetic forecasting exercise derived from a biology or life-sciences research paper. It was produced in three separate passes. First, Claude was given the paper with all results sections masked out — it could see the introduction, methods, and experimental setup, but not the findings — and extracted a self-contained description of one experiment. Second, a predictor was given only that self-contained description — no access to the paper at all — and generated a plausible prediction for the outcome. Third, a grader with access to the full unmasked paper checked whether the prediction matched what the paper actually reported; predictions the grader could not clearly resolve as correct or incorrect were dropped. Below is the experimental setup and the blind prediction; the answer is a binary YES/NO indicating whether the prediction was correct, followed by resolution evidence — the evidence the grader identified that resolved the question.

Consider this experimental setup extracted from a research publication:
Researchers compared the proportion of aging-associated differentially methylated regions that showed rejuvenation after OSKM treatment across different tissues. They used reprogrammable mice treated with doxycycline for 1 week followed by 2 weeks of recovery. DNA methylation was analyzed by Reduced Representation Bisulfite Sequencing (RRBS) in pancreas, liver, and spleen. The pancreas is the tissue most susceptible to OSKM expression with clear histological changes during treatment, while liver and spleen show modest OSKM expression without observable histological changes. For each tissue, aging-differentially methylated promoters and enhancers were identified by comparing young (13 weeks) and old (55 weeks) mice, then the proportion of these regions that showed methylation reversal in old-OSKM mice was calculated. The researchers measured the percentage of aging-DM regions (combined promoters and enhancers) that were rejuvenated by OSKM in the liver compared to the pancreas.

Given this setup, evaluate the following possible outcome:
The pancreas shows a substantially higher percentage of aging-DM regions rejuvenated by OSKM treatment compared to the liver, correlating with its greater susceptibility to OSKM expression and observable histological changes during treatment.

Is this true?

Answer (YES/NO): NO